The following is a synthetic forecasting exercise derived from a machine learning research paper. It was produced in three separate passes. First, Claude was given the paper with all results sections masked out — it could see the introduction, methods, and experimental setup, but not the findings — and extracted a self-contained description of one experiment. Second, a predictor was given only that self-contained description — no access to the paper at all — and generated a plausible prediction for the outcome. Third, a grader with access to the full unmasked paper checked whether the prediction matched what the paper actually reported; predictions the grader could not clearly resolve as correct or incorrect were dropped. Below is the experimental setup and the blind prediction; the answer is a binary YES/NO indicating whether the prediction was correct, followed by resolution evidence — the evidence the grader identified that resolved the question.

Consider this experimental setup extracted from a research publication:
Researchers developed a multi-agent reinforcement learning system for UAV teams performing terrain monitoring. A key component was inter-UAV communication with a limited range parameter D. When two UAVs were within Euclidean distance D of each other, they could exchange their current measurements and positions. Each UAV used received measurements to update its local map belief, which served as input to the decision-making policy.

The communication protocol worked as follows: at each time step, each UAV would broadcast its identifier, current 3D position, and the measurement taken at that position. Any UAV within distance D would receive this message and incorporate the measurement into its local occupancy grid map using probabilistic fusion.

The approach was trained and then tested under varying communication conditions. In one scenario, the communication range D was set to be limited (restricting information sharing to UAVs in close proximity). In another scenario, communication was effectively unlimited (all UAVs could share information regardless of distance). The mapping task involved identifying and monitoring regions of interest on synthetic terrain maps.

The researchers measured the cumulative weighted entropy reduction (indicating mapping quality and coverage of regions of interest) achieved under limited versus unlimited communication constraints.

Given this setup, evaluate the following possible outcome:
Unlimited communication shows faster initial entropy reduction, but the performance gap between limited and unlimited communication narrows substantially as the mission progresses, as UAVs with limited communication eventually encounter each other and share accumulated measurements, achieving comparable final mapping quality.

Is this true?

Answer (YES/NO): NO